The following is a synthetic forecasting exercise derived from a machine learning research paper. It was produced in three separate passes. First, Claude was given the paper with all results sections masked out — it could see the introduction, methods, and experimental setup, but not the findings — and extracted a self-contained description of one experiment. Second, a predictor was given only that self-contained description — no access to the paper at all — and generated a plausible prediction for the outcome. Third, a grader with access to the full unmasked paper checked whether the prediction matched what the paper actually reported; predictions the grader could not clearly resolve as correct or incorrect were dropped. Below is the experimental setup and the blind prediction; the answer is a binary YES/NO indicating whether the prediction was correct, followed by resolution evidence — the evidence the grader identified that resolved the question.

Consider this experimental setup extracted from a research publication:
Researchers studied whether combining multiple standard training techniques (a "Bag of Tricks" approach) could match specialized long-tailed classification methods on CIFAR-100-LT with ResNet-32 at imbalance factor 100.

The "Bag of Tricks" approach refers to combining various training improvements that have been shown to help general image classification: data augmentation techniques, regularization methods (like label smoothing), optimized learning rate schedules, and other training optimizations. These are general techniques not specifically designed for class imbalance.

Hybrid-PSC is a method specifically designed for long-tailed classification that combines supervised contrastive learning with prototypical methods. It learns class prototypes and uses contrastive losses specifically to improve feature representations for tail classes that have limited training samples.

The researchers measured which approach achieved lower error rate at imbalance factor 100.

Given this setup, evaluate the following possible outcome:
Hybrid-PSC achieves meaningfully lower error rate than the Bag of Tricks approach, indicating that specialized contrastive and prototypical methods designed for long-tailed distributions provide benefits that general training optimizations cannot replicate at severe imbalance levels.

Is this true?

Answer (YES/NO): NO